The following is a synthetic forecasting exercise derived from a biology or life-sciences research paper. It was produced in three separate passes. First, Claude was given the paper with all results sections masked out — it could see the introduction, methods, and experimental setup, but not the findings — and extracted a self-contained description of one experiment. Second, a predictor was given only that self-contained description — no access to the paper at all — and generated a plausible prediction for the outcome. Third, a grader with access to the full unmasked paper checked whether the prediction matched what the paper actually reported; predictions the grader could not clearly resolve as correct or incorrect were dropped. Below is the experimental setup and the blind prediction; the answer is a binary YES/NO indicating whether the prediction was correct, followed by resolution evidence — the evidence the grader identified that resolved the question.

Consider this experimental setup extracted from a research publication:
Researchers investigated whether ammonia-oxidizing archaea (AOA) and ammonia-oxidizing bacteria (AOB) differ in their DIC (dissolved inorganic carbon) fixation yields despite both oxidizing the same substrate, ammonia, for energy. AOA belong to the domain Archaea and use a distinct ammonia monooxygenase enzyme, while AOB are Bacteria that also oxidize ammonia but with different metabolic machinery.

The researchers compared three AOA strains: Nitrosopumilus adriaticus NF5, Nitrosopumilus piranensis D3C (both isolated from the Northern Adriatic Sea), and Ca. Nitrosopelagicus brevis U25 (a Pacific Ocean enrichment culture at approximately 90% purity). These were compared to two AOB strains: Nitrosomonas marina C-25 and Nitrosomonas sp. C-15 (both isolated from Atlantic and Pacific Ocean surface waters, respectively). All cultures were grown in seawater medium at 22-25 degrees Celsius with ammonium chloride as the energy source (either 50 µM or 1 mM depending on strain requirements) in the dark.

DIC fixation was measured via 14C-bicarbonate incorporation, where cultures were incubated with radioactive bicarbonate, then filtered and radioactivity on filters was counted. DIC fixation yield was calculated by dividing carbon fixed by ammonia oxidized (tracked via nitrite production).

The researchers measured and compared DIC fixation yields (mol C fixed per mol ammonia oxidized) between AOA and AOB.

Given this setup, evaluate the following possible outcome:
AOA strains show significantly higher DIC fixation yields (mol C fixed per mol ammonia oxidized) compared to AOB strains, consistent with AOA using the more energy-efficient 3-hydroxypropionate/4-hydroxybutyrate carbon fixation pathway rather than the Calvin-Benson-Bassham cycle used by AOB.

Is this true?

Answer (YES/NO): YES